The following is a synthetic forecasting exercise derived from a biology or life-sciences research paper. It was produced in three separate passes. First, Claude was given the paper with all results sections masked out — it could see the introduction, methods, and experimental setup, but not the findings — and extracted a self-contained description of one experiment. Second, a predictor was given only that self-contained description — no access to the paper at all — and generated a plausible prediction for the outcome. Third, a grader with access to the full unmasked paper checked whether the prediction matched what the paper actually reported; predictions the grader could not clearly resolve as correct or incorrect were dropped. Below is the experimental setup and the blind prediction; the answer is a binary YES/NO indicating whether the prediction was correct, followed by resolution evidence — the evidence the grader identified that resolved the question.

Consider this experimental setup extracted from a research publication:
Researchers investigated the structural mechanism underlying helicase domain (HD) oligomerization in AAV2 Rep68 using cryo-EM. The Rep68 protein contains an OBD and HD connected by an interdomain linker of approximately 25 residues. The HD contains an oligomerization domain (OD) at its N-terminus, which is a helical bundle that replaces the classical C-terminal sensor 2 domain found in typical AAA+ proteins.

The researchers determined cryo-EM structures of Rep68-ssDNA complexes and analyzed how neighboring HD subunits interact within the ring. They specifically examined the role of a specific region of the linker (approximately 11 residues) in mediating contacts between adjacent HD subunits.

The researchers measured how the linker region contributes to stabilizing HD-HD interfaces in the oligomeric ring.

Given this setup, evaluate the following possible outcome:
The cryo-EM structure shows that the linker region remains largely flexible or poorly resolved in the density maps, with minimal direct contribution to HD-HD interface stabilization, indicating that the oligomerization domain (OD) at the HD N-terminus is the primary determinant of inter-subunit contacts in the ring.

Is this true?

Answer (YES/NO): NO